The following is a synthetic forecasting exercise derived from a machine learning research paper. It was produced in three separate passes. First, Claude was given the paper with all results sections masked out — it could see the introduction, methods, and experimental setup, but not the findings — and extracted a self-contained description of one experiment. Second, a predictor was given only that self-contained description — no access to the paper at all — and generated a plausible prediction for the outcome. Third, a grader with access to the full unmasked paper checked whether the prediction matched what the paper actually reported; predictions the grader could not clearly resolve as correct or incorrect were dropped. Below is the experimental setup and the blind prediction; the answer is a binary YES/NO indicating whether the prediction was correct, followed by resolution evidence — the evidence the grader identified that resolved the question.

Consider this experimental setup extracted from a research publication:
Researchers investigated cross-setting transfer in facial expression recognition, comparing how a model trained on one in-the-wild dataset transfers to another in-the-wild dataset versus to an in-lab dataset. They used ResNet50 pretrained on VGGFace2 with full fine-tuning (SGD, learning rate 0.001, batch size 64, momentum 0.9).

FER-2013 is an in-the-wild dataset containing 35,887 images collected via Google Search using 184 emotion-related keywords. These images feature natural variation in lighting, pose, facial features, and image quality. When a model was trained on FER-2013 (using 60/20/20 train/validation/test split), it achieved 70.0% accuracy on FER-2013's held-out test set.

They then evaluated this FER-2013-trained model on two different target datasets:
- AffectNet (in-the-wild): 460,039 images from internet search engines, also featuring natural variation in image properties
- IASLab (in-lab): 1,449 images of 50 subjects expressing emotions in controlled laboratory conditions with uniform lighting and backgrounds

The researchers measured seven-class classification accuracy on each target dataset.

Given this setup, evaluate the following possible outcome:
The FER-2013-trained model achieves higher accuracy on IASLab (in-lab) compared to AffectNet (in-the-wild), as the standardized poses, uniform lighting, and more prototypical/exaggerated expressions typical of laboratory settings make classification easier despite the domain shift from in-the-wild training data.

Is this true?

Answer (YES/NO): NO